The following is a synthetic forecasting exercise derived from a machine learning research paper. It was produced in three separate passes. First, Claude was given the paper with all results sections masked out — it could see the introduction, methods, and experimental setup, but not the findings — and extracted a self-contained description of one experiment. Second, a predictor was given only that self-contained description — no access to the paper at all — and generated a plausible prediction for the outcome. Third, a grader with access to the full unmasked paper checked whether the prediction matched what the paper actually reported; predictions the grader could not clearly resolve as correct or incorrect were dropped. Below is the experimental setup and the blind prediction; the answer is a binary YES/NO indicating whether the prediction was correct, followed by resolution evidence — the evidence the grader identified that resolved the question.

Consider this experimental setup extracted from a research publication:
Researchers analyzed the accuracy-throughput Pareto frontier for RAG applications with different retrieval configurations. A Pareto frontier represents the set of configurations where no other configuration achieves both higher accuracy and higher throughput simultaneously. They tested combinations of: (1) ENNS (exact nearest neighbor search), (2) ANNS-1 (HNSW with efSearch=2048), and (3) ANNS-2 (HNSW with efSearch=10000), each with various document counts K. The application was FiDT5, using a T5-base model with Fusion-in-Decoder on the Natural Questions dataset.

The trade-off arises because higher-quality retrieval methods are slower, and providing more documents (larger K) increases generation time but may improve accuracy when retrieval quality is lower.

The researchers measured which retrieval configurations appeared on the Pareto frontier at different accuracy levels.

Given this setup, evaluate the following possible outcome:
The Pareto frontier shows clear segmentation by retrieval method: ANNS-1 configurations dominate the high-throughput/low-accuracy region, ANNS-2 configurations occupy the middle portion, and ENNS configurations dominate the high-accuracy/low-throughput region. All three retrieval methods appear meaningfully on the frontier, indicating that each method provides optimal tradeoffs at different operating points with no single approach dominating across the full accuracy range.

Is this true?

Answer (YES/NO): NO